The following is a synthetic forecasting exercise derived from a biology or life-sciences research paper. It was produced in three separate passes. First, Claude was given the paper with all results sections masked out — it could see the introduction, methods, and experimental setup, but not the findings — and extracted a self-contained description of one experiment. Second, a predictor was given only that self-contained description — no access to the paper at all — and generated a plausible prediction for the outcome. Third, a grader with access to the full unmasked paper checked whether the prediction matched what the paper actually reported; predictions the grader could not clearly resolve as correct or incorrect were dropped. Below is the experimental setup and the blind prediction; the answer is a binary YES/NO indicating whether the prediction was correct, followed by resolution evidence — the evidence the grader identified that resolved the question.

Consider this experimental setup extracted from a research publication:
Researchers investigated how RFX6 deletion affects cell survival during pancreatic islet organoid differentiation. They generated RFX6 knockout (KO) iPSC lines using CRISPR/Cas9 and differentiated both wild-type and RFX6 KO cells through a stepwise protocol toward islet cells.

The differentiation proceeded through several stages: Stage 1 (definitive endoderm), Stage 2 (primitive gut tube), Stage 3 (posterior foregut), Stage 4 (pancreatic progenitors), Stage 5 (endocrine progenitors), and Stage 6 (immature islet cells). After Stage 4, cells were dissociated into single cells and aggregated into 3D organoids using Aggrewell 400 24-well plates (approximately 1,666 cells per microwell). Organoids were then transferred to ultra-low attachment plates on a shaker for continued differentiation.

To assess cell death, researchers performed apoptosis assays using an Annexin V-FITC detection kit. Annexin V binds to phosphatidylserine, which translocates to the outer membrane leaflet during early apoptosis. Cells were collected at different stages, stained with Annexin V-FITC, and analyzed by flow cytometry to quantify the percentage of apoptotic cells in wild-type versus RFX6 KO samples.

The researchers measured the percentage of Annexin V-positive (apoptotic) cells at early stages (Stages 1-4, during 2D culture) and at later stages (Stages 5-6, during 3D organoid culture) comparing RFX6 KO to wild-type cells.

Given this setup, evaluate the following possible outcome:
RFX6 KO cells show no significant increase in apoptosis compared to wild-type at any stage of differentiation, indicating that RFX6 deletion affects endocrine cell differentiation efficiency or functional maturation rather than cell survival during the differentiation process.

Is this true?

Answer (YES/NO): NO